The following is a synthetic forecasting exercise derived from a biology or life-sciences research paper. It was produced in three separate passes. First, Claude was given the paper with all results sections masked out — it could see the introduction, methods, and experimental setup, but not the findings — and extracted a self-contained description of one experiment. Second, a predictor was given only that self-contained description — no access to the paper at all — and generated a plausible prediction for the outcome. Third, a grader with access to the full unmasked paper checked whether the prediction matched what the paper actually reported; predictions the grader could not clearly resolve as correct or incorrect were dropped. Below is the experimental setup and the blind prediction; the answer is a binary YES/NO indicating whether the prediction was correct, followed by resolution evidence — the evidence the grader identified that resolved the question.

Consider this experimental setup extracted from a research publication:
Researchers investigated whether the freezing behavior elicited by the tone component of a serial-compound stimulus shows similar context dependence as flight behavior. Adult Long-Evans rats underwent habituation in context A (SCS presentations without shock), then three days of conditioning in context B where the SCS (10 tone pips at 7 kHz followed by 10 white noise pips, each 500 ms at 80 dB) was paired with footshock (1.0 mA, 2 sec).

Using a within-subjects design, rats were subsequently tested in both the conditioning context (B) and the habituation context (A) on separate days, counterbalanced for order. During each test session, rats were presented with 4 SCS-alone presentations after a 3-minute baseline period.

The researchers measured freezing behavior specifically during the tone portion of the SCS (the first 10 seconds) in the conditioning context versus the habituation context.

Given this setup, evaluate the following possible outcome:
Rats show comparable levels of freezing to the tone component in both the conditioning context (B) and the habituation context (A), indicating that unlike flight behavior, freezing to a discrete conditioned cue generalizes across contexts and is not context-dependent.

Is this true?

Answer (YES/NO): NO